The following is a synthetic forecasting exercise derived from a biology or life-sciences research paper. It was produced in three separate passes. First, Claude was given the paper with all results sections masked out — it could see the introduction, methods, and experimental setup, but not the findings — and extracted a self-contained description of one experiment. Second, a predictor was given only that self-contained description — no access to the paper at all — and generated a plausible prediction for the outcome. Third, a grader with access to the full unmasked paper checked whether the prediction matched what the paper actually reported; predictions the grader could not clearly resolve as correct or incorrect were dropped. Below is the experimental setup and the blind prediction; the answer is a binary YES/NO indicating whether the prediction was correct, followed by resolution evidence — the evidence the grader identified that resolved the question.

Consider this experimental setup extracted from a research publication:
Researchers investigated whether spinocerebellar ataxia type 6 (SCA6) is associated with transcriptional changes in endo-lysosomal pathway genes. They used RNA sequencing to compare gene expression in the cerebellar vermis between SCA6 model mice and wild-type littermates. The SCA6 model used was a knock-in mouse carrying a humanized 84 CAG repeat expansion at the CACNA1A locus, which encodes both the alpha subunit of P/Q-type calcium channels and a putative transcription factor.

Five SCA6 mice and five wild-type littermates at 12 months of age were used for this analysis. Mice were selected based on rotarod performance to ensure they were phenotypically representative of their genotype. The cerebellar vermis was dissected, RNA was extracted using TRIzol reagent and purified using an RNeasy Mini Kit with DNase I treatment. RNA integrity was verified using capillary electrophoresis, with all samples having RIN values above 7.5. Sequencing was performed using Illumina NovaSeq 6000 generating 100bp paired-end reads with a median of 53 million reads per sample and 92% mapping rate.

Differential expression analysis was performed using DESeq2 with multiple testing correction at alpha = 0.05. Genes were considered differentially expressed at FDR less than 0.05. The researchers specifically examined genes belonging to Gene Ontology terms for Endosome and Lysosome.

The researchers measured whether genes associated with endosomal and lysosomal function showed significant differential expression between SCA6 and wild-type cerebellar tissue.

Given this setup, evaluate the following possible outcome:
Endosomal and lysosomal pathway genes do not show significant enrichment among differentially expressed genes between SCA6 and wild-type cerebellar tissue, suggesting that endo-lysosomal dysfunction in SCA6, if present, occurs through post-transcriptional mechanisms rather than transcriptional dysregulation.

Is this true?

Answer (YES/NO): NO